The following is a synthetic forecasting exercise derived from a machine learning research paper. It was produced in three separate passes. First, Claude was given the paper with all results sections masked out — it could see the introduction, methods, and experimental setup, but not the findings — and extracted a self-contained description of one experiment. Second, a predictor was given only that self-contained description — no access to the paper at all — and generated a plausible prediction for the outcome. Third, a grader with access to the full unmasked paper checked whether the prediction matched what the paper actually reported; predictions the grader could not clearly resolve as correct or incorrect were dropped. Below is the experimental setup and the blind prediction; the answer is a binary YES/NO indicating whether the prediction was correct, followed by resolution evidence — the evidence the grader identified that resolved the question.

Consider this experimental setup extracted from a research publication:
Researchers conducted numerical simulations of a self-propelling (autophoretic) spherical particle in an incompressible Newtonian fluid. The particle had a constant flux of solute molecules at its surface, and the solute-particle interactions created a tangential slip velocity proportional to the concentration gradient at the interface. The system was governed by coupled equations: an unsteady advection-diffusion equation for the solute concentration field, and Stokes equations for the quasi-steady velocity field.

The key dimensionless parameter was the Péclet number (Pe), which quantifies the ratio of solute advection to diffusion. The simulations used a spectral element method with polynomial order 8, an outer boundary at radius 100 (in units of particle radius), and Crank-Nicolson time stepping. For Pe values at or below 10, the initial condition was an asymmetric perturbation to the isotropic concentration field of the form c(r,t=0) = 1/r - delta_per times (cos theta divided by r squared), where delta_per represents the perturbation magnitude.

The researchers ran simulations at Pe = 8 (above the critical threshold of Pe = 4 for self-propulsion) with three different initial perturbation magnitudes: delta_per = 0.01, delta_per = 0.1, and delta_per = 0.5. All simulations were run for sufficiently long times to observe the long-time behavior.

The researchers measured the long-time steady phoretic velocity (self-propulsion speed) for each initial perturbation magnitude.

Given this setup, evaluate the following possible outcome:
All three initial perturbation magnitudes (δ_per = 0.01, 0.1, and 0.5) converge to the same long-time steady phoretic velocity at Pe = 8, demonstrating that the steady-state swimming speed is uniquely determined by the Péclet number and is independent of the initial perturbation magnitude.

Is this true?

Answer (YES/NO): YES